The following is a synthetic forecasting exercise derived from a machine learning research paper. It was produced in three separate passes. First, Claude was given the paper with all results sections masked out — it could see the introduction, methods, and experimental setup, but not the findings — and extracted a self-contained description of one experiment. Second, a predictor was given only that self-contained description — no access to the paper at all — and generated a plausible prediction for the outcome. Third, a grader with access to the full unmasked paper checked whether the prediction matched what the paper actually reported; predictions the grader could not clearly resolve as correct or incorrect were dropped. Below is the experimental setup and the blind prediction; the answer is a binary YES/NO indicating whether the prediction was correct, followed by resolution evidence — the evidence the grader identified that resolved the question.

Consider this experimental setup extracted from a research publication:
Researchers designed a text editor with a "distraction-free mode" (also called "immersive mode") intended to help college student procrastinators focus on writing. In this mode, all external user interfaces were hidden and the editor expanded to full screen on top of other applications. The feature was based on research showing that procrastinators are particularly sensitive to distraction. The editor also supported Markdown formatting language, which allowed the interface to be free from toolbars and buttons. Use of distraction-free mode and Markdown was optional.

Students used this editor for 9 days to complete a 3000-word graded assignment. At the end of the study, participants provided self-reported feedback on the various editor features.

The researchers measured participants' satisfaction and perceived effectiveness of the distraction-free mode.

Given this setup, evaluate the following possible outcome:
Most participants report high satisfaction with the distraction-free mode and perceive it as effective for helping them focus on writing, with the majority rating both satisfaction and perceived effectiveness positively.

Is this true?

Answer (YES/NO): NO